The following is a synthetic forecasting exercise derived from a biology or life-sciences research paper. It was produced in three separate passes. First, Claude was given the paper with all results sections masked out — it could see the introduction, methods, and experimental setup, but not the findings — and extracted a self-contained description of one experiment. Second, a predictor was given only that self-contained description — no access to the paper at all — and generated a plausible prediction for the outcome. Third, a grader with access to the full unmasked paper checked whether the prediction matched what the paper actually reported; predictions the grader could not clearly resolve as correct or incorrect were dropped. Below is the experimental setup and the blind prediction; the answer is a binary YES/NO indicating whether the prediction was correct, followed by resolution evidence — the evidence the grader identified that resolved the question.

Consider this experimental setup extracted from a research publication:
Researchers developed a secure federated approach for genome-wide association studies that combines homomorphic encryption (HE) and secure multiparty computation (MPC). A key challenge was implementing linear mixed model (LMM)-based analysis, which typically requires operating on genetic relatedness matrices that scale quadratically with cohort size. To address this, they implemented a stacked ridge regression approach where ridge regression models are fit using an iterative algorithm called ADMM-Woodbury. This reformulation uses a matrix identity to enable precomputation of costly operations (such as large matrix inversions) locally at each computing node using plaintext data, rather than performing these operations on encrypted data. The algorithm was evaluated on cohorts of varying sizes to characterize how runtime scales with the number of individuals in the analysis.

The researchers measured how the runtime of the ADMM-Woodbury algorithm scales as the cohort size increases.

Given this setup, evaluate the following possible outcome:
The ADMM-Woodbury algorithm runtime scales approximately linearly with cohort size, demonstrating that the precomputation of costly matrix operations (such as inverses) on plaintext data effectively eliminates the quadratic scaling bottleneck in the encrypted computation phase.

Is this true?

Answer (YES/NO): NO